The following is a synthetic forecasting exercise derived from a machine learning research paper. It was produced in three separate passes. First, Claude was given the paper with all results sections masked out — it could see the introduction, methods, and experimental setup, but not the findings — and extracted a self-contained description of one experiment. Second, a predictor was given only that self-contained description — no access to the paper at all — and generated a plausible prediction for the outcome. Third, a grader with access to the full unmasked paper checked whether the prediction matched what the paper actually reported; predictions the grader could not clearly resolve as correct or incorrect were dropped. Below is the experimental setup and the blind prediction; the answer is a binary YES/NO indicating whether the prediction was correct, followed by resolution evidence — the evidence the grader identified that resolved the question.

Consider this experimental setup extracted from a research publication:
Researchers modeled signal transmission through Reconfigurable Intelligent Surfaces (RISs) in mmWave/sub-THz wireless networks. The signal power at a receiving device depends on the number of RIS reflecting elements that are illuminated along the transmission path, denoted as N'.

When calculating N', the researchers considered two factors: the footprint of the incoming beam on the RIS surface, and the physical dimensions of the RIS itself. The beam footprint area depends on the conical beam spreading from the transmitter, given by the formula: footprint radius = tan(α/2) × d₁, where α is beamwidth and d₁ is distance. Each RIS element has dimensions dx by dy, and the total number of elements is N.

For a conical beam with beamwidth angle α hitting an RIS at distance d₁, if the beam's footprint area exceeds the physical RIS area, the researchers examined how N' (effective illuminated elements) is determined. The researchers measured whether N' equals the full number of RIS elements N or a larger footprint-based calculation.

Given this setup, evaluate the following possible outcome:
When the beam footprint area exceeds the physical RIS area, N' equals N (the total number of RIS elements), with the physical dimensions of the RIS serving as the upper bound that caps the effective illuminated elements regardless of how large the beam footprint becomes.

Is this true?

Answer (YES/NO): YES